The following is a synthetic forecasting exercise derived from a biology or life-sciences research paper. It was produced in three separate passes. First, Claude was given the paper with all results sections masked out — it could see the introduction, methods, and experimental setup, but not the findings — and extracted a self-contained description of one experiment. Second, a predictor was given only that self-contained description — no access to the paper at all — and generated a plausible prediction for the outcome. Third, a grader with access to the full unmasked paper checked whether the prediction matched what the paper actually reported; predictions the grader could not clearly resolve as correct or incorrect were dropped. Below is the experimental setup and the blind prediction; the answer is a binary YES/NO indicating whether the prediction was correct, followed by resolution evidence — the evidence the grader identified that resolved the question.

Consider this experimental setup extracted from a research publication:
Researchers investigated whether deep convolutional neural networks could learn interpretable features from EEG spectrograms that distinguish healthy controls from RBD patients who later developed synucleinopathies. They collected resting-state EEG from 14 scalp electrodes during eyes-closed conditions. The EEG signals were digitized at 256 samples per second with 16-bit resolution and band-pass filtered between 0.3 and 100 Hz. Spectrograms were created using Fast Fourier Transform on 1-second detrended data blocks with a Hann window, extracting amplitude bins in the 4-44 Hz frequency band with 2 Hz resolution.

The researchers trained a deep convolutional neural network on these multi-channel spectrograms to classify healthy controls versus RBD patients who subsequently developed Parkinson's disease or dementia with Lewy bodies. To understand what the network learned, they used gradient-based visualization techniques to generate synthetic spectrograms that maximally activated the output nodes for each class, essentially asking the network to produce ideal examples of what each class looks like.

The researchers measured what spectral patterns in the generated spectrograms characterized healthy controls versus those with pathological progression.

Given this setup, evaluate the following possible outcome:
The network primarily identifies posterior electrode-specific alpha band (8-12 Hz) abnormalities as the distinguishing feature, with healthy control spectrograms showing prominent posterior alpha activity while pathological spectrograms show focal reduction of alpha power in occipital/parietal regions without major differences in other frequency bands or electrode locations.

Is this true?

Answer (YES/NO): NO